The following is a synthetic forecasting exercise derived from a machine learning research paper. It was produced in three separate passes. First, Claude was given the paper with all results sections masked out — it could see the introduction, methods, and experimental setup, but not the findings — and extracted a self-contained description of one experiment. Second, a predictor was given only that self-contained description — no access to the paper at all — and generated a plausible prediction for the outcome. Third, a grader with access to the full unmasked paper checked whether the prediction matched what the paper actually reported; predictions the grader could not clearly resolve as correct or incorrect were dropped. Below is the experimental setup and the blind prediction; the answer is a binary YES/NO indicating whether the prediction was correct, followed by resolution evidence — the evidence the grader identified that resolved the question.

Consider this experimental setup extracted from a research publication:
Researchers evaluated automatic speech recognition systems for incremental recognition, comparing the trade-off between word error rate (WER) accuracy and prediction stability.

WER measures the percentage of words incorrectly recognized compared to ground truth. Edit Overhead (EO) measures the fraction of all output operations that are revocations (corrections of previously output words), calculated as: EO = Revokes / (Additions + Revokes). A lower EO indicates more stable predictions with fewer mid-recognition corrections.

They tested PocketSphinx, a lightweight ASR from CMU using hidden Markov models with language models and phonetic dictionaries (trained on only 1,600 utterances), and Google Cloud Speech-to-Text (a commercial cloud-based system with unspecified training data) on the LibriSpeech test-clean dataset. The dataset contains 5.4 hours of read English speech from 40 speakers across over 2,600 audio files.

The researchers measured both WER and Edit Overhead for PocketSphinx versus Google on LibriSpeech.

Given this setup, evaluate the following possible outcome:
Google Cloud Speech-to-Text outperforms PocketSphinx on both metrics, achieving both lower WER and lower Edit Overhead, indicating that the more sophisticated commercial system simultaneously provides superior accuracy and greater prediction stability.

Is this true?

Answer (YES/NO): NO